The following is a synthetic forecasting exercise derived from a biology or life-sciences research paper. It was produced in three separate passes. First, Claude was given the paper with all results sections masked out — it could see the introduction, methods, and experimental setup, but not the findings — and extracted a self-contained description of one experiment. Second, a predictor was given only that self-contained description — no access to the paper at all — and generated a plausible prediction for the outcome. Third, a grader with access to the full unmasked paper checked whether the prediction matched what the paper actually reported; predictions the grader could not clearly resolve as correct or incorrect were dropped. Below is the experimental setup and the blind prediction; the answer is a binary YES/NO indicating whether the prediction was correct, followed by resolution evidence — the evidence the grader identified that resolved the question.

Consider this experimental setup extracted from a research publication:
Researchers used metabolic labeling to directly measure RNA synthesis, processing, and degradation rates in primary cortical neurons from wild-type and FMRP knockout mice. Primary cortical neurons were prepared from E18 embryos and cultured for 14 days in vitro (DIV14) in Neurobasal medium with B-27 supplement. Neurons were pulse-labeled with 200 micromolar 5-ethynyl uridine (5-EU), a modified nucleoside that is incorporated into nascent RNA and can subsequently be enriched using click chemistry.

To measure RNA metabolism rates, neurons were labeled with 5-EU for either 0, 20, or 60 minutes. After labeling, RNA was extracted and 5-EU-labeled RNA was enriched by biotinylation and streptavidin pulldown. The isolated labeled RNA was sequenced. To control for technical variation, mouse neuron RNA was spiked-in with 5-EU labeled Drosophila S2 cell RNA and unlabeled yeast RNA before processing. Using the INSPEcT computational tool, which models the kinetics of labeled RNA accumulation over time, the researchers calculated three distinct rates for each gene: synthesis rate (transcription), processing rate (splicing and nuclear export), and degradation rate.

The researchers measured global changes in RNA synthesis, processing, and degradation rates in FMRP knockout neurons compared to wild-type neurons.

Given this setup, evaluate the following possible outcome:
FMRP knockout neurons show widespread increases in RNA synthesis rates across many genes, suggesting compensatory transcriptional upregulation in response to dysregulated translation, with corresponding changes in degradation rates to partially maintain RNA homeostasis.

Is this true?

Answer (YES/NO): NO